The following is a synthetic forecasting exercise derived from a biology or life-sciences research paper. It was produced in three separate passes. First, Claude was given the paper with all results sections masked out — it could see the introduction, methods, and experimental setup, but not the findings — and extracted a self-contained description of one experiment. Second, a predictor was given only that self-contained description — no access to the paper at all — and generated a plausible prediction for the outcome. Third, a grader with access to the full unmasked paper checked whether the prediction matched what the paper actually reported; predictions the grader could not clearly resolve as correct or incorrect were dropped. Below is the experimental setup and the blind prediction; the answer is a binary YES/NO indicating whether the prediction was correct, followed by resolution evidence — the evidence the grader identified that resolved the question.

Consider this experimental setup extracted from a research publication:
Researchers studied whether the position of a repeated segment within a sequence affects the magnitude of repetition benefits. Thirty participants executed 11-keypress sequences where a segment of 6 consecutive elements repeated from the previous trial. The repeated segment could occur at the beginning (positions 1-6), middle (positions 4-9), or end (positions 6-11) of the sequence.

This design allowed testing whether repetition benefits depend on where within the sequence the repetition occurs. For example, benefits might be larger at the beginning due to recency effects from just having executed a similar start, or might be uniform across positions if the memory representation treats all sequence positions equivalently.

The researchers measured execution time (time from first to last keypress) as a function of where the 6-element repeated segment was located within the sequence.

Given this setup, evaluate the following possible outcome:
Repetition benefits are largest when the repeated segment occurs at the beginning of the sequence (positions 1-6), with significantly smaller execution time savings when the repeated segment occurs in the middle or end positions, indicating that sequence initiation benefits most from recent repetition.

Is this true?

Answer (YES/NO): NO